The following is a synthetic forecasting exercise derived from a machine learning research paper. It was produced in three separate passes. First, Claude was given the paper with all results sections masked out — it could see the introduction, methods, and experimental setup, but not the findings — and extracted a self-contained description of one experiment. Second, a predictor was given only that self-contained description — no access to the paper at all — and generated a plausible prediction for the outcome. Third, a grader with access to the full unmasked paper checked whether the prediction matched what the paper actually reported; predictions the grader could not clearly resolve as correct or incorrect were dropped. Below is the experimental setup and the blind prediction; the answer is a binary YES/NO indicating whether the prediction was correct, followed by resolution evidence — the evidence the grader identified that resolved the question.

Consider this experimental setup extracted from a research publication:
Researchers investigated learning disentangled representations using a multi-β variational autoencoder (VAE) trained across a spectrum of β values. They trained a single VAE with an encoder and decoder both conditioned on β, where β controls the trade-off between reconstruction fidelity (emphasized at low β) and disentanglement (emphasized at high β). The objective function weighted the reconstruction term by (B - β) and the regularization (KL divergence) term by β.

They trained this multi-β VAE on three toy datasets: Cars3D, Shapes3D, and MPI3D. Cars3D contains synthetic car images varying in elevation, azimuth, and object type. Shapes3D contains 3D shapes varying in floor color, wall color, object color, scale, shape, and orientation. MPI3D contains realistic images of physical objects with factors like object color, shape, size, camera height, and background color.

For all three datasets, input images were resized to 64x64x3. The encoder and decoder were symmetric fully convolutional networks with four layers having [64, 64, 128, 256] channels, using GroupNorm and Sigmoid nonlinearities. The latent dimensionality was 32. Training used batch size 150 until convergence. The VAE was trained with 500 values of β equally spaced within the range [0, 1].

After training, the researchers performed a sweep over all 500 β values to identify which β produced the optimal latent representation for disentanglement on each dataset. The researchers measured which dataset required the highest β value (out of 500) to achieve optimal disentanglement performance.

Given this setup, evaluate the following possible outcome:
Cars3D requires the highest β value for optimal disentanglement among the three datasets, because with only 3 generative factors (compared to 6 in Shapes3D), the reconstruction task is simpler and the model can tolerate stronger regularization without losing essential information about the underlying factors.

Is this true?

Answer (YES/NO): YES